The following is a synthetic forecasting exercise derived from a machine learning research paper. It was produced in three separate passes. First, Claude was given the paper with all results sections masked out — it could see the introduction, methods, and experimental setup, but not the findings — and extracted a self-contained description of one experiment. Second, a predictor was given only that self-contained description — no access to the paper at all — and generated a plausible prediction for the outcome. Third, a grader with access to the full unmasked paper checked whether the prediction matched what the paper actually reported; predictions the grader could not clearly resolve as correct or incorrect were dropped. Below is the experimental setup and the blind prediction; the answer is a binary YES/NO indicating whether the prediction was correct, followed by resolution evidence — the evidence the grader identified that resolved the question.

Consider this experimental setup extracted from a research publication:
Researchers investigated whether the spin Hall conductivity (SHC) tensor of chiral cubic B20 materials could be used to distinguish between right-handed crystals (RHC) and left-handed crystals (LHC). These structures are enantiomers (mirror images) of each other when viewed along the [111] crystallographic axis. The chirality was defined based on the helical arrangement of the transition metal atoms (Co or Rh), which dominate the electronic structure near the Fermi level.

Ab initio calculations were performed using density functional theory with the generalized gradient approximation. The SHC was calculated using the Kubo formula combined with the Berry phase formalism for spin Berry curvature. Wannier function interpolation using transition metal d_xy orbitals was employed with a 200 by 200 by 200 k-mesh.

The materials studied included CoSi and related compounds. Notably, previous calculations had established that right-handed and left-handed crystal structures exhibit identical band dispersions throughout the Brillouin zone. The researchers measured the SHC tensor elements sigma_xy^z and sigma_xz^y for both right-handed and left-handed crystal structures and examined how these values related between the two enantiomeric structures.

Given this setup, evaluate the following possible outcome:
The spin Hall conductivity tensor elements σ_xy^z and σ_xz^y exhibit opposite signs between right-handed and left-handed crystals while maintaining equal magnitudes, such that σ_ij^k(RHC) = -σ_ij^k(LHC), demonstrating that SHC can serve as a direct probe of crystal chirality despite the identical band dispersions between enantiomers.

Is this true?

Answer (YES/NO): NO